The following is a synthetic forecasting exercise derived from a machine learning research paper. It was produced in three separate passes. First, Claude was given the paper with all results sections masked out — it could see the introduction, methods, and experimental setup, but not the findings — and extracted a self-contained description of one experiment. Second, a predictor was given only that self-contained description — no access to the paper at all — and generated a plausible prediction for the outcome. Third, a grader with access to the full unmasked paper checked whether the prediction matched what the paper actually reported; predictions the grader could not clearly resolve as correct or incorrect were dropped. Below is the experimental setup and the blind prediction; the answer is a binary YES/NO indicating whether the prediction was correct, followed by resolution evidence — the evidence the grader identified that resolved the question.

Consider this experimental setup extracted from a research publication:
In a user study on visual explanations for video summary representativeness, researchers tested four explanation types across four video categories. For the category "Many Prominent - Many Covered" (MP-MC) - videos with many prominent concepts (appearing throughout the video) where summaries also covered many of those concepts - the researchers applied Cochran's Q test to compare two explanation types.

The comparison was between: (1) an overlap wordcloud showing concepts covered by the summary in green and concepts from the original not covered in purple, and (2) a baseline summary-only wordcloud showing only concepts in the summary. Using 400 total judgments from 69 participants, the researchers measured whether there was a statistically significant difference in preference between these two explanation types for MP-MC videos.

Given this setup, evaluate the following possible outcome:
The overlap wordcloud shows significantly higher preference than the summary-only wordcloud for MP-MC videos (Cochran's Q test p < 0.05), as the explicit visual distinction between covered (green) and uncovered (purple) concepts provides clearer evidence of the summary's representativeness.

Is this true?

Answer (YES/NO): NO